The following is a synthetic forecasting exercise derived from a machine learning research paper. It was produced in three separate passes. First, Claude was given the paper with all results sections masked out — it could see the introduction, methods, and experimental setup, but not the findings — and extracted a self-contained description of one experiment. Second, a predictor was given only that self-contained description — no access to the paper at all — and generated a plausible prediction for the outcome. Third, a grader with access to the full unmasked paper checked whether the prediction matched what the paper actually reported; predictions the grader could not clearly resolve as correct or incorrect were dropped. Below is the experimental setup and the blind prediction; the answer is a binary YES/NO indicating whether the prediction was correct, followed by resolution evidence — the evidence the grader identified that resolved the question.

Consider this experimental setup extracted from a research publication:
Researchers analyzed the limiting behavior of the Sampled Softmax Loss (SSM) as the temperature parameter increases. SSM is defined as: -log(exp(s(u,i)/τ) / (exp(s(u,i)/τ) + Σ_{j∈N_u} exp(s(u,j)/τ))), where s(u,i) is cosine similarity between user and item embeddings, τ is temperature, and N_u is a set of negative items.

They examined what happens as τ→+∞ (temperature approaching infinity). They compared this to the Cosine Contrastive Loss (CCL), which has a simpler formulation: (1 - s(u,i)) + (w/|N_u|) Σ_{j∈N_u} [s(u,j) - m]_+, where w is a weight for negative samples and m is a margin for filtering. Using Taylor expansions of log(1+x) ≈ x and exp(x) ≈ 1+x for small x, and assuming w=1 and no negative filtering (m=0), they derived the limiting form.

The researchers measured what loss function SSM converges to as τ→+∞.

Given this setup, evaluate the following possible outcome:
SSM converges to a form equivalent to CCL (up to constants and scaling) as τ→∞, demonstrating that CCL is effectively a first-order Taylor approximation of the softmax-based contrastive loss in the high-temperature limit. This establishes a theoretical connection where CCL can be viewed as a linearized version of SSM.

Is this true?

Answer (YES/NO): YES